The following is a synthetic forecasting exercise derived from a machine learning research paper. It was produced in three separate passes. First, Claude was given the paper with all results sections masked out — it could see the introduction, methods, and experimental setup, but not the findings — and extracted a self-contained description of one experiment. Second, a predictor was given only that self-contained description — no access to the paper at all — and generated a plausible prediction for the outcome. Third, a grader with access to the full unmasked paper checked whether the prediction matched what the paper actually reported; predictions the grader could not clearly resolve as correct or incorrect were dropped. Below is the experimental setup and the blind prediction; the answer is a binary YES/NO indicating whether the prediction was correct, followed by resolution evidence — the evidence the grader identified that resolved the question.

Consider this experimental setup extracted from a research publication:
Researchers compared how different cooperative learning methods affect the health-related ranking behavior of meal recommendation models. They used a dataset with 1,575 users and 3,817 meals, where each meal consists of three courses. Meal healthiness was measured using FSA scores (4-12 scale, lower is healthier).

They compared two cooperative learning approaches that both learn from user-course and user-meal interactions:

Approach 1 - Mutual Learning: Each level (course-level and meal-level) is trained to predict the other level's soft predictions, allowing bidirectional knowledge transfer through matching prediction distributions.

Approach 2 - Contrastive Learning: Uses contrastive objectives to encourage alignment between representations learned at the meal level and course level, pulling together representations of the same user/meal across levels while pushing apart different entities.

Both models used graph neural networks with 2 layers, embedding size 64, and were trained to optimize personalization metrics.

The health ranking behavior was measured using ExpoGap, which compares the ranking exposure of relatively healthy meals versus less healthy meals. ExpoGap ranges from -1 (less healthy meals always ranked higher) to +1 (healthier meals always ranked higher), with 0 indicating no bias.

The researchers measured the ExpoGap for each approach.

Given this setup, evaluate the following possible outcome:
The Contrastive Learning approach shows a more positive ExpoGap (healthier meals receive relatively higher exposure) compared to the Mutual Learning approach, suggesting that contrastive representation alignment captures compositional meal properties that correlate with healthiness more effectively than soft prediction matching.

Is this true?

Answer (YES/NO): YES